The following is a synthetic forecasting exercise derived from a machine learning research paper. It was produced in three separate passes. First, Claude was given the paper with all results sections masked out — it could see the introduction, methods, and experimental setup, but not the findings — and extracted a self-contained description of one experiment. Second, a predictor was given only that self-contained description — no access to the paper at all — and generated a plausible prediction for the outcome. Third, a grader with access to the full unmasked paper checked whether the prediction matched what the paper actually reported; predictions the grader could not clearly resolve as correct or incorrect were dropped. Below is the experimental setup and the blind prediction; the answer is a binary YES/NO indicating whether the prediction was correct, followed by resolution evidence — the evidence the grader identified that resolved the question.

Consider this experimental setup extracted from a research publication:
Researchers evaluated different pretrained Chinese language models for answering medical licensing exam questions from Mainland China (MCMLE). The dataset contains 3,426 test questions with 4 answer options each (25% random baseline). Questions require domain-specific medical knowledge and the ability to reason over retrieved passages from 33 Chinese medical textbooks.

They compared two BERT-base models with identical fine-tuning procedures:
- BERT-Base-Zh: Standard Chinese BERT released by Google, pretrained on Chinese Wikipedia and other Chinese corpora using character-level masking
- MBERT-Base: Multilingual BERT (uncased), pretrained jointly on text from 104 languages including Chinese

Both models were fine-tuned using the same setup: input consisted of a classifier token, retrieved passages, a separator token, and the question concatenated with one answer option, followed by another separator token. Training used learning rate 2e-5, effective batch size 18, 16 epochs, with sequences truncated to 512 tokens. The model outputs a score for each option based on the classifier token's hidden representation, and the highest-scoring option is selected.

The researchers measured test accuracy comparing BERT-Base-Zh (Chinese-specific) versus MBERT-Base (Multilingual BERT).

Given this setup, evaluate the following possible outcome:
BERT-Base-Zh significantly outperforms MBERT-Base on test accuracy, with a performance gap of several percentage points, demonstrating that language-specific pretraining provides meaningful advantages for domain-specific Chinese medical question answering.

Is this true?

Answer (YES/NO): YES